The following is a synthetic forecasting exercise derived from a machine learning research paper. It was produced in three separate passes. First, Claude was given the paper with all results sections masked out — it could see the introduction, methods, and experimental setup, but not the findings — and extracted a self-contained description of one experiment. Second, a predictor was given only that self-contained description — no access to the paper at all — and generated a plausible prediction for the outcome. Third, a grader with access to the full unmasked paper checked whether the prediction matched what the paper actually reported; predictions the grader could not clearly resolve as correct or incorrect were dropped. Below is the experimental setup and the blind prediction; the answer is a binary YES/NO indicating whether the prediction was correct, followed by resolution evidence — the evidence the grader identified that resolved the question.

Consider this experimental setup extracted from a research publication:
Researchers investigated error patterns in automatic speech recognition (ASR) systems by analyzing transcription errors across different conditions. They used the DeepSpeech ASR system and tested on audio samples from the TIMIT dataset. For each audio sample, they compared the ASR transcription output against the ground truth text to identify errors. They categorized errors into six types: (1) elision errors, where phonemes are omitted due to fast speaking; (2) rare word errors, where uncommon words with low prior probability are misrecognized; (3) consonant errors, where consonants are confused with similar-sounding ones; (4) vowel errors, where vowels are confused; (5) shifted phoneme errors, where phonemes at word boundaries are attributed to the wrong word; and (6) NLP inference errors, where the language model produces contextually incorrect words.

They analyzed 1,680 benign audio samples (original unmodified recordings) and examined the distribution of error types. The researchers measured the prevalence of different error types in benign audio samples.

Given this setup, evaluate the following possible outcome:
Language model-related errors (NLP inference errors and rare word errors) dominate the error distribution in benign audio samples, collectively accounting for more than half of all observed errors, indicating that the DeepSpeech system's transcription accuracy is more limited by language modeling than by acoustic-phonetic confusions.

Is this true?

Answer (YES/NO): NO